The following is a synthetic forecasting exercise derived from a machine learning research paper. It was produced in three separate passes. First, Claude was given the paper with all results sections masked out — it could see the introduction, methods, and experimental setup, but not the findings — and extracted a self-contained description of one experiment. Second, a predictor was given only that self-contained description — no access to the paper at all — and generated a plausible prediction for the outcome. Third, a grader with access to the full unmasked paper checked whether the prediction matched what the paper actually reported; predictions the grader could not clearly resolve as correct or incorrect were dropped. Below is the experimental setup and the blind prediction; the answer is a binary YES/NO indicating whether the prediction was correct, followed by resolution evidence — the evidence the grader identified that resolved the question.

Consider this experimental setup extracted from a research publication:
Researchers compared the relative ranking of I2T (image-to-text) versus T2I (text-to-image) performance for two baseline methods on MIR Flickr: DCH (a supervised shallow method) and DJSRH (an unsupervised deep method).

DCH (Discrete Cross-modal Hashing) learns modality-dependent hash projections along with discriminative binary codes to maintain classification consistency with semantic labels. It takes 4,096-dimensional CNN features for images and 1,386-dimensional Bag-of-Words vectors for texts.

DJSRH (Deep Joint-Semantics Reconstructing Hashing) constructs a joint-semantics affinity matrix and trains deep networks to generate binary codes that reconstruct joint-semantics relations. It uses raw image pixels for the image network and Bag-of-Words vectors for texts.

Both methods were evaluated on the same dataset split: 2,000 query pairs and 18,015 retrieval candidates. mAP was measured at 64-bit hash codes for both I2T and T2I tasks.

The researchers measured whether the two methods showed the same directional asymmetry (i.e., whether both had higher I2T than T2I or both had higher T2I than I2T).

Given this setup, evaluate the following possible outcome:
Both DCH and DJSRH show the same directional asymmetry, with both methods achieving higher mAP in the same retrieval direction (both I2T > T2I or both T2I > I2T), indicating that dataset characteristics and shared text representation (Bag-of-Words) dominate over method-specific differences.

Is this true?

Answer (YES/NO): NO